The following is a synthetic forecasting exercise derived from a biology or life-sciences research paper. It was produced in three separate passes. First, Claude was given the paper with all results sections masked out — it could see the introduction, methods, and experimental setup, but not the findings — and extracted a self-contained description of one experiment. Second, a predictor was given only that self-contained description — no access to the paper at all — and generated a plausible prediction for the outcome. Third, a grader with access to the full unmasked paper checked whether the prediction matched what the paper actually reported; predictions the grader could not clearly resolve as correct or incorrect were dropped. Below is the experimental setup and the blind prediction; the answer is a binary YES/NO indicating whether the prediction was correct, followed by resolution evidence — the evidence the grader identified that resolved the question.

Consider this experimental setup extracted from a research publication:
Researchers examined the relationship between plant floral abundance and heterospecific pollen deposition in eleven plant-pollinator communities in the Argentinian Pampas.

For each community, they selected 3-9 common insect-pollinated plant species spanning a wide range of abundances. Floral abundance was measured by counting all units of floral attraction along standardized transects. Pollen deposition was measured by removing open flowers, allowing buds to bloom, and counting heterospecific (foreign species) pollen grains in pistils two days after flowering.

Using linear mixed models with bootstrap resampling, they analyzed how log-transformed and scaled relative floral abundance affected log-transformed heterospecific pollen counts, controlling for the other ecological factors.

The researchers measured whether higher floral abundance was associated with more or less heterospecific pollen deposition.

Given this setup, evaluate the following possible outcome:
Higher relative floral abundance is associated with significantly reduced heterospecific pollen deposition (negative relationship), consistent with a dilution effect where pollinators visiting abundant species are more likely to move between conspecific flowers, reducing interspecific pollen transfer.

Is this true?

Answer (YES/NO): YES